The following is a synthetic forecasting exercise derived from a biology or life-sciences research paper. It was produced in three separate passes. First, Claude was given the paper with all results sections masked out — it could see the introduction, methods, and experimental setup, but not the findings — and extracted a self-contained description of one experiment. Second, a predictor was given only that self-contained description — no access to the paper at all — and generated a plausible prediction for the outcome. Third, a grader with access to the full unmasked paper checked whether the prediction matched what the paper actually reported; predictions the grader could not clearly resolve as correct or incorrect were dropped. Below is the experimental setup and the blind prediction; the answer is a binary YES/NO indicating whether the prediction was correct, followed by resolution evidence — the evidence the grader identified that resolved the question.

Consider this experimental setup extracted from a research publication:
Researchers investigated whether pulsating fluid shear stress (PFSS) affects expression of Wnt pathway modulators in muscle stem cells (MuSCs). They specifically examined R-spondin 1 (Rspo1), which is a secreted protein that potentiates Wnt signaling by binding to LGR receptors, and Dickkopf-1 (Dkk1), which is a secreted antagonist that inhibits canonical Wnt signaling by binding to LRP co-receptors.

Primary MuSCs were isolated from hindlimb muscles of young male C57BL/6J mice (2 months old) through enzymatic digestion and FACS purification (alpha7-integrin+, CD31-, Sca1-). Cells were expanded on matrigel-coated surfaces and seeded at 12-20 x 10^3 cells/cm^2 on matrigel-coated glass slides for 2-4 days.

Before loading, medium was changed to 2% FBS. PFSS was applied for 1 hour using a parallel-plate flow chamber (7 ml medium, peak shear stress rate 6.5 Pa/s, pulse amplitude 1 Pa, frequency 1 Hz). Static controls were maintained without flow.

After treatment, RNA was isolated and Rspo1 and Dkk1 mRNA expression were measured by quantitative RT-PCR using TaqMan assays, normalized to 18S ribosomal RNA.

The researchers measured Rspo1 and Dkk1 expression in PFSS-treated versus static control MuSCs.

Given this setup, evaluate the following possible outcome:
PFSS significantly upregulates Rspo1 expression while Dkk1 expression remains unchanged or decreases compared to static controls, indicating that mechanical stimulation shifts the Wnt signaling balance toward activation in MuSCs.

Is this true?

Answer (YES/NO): NO